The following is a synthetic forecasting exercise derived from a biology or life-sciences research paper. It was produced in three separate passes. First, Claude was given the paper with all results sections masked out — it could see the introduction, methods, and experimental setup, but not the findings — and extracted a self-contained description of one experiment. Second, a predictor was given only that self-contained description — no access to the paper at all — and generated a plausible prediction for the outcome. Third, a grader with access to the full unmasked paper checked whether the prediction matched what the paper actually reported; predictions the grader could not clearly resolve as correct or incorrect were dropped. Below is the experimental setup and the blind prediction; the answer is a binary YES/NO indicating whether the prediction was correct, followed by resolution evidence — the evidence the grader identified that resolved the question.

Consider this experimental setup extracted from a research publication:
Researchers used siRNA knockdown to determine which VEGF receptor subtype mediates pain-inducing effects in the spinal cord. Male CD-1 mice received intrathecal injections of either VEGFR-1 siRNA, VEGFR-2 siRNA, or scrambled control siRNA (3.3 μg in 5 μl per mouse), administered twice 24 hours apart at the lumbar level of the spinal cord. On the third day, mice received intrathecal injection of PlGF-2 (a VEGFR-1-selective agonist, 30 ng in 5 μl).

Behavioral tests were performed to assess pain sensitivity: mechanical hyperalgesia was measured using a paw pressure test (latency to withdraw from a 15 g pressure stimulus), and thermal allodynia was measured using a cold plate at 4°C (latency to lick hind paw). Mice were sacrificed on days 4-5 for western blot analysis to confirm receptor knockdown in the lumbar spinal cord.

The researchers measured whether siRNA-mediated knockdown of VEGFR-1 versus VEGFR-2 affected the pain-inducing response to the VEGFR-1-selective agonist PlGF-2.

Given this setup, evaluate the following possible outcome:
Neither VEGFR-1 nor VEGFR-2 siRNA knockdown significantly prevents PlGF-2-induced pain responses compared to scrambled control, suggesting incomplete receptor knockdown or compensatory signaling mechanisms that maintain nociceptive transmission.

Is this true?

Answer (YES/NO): NO